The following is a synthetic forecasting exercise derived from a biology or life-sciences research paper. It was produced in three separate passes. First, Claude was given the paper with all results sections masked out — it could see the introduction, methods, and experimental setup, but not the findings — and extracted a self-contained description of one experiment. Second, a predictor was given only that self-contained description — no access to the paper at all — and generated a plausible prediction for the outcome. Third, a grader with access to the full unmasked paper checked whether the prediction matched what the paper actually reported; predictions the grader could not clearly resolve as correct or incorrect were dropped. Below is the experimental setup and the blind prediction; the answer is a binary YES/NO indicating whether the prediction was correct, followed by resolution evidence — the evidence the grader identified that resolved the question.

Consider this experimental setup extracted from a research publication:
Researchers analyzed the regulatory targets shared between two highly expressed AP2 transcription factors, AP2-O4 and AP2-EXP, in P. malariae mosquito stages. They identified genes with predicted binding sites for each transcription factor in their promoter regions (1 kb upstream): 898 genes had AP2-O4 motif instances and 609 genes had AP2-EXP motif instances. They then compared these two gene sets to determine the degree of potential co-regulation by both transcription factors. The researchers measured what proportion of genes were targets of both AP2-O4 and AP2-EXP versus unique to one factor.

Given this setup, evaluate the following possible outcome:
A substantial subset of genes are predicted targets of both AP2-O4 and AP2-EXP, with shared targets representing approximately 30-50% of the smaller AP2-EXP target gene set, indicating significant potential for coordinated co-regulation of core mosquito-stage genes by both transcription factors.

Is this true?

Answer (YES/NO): NO